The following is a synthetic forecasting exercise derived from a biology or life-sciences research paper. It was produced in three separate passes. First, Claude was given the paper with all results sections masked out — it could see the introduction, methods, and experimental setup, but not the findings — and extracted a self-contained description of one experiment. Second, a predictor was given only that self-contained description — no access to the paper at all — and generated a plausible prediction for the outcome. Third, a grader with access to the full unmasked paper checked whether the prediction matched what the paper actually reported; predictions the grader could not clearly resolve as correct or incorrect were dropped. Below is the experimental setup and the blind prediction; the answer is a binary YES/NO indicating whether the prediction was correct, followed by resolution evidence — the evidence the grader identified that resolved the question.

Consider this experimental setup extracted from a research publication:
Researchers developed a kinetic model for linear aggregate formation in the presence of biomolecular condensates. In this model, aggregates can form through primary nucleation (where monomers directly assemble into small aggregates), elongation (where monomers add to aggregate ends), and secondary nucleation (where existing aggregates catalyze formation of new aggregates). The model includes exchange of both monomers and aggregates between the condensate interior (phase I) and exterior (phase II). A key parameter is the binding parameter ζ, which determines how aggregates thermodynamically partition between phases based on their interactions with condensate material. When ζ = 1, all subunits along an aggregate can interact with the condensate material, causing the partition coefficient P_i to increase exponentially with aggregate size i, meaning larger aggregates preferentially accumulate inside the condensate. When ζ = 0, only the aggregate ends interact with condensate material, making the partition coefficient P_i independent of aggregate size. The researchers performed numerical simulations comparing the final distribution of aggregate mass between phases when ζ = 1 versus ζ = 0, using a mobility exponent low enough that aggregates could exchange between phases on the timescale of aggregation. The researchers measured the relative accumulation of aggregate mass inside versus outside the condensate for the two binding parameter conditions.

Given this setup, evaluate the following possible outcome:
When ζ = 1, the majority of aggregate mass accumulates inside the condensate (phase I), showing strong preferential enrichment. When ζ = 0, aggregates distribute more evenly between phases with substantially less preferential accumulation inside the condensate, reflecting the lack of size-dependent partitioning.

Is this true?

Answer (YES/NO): YES